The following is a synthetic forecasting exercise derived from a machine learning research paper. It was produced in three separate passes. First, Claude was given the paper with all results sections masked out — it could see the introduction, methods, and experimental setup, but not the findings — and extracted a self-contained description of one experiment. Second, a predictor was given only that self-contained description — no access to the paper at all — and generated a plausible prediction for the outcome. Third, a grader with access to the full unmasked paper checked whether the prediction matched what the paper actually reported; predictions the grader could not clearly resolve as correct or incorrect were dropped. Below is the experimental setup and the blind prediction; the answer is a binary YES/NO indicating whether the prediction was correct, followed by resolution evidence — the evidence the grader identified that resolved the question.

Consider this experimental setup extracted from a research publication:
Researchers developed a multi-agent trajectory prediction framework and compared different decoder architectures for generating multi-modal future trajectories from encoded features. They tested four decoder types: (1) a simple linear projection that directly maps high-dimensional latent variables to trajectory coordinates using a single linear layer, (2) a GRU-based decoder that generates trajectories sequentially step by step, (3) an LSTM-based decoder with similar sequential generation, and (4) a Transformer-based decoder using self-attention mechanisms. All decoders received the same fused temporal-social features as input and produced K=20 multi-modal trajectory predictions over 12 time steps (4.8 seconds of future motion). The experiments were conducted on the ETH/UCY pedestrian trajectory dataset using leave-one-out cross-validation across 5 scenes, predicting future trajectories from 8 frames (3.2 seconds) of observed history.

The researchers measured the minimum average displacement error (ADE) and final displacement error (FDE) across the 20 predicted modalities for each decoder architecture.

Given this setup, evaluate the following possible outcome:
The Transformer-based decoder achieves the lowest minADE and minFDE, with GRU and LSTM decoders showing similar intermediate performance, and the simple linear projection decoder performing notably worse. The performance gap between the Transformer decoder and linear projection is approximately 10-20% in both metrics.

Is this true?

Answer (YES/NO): NO